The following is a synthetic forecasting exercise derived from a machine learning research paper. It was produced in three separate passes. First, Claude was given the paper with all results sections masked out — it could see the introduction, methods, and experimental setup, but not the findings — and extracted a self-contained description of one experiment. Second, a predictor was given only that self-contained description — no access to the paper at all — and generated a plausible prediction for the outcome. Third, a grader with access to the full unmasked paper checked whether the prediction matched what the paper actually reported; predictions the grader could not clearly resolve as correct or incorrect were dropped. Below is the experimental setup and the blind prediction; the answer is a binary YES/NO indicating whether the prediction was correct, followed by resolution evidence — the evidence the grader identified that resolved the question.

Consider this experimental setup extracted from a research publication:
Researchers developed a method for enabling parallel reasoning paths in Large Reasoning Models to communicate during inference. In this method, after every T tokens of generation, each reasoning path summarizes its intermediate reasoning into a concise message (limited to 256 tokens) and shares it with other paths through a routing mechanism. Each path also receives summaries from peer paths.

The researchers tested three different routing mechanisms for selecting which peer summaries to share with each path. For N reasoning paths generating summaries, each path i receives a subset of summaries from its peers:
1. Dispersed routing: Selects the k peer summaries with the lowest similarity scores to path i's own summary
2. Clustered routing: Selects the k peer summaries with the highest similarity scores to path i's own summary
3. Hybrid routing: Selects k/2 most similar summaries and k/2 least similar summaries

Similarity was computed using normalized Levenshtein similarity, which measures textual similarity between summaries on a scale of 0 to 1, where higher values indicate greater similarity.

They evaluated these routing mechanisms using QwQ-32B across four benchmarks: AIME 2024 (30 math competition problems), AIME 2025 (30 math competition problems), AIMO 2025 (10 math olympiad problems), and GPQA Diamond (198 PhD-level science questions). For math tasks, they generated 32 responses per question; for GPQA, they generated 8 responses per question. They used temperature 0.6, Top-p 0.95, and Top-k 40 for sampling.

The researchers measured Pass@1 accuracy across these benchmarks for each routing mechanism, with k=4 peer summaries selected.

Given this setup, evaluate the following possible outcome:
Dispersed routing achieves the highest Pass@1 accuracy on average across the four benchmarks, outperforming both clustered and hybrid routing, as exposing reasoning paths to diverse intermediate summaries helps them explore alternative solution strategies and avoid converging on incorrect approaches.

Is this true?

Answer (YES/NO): YES